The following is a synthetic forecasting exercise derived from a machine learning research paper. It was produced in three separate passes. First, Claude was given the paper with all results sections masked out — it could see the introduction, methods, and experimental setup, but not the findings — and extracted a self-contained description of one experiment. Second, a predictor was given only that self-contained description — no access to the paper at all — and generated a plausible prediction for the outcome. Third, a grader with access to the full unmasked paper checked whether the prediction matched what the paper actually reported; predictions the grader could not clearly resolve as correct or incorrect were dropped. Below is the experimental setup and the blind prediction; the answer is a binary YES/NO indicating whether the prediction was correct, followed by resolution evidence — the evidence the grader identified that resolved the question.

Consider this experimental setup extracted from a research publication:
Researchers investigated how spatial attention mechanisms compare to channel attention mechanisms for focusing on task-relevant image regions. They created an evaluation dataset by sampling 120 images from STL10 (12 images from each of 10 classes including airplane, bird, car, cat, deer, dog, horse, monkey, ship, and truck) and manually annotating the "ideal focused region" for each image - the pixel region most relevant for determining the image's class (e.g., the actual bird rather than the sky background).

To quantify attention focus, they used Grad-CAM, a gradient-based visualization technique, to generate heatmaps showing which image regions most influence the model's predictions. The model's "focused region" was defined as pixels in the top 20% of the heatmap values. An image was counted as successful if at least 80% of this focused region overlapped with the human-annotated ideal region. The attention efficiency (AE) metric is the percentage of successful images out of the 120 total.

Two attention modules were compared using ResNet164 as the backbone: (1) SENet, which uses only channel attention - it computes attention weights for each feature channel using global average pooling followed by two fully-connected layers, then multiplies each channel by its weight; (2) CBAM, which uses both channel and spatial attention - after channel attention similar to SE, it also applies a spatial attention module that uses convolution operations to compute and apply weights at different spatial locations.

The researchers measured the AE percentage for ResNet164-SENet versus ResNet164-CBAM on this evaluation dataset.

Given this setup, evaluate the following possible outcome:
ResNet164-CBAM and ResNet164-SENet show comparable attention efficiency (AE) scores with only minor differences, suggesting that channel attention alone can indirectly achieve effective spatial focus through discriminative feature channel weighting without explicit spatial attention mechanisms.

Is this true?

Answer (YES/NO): NO